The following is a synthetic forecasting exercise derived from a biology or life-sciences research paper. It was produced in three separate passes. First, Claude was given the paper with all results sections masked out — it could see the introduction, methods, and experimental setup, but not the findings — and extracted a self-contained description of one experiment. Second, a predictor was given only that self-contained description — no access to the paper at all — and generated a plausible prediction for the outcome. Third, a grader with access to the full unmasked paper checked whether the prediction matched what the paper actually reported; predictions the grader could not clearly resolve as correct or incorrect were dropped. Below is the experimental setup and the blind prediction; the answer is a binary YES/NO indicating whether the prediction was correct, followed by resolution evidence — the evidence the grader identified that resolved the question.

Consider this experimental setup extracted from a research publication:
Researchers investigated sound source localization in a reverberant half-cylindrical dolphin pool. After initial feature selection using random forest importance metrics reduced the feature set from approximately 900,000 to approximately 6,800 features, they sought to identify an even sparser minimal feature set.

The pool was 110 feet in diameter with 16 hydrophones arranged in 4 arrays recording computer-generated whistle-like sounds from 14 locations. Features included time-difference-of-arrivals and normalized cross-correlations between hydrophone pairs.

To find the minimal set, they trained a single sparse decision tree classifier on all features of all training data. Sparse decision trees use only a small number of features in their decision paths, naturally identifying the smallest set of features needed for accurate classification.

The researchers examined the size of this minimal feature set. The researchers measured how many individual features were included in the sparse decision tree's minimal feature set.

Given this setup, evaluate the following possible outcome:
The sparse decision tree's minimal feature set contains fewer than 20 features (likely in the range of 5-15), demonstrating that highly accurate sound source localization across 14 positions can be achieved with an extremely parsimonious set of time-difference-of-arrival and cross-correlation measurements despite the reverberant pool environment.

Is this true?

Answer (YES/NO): NO